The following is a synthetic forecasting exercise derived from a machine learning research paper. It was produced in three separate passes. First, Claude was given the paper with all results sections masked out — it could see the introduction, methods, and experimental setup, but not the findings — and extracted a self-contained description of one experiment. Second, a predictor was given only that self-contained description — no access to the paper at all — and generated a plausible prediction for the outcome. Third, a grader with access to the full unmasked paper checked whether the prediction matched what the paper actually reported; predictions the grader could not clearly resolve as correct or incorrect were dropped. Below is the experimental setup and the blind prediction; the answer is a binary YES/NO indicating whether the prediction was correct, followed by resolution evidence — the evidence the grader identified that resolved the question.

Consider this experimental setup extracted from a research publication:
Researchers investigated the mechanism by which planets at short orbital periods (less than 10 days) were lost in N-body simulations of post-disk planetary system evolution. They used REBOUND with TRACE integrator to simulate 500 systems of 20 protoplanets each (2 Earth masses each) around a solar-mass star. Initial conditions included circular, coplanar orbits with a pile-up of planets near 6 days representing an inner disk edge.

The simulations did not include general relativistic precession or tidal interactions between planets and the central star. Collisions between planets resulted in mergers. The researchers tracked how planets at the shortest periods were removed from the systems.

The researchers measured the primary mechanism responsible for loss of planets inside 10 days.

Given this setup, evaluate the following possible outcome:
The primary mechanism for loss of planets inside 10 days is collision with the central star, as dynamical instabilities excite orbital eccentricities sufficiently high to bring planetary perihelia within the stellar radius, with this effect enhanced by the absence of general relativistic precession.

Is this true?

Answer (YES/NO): YES